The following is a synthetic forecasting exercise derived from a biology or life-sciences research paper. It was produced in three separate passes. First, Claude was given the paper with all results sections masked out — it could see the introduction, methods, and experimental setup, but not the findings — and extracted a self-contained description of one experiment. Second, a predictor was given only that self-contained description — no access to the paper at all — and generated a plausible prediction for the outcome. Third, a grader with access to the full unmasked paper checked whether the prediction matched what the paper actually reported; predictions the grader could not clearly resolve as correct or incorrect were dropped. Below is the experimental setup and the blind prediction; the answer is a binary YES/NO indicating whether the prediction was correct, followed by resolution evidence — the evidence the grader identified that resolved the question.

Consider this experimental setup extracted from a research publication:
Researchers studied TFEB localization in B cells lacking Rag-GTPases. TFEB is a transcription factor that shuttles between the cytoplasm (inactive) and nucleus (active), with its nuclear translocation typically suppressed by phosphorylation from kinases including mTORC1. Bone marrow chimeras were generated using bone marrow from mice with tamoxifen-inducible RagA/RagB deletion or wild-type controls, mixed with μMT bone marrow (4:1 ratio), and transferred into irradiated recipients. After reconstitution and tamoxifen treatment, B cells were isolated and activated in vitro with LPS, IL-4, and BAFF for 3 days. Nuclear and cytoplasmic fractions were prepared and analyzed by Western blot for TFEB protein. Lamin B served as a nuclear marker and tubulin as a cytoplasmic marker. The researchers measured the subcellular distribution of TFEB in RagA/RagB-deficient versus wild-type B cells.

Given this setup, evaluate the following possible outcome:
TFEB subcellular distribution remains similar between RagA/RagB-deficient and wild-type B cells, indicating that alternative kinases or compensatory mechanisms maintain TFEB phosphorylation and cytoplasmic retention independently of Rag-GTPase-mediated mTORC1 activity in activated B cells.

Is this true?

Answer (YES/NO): NO